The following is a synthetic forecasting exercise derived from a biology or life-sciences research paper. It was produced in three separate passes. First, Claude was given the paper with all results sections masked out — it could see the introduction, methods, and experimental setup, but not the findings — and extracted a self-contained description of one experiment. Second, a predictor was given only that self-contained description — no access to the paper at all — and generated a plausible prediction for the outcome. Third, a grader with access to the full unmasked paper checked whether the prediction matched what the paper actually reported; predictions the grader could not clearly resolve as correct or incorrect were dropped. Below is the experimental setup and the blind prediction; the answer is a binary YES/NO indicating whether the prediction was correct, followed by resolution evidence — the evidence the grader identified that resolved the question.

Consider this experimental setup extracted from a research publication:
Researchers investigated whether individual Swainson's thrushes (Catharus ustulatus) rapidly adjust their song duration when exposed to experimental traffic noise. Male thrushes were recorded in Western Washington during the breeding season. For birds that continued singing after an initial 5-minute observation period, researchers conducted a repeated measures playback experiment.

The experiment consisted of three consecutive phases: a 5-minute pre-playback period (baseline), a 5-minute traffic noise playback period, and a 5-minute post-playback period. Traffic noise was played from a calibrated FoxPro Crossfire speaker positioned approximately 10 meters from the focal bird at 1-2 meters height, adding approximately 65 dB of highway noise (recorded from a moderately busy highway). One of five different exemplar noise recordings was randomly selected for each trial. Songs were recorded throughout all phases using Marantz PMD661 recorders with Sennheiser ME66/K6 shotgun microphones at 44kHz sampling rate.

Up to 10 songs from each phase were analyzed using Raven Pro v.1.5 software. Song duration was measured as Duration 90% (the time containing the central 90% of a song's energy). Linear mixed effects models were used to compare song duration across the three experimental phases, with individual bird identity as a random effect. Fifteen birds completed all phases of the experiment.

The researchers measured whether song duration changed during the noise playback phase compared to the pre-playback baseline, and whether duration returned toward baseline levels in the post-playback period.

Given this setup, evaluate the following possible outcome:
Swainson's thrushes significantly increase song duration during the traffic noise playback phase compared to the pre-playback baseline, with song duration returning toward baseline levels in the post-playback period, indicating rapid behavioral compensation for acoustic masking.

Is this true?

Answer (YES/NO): YES